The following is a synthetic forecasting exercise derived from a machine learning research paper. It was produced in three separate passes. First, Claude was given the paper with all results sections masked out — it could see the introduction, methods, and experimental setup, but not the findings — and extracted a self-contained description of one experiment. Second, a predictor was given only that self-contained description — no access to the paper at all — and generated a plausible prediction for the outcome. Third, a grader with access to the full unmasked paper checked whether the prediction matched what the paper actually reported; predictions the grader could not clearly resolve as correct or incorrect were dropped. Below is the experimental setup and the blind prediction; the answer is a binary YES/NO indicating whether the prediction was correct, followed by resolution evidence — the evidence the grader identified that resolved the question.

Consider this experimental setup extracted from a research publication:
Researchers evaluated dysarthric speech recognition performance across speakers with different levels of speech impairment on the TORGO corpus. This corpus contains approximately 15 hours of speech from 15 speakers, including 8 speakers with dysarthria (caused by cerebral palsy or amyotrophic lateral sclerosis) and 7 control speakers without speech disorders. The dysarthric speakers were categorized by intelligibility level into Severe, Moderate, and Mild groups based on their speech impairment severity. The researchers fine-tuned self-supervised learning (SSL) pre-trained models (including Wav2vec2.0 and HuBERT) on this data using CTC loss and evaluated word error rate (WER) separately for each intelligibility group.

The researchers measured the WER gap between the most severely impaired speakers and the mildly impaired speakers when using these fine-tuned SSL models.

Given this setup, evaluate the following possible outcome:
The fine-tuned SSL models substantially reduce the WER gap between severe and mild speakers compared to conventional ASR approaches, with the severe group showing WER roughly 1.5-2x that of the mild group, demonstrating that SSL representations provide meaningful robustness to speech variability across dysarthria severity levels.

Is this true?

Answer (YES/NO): NO